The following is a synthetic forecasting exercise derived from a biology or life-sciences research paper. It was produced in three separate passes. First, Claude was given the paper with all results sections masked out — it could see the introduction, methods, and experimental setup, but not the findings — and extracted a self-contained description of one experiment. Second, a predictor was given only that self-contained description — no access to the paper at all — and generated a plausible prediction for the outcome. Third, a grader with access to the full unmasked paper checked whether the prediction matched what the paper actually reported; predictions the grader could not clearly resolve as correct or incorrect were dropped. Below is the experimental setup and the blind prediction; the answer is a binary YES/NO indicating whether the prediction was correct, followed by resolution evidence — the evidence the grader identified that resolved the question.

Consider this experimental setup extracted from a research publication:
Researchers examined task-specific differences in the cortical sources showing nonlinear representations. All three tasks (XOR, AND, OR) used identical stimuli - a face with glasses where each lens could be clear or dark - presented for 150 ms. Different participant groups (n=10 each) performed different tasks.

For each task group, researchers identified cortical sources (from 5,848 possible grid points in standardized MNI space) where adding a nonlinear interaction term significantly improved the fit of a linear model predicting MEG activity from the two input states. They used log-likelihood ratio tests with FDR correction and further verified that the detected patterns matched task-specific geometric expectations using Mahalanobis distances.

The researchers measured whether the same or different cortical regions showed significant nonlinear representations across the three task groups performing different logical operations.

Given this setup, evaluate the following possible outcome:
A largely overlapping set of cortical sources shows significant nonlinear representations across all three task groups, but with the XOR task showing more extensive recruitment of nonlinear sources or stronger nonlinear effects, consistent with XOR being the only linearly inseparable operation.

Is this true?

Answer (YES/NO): NO